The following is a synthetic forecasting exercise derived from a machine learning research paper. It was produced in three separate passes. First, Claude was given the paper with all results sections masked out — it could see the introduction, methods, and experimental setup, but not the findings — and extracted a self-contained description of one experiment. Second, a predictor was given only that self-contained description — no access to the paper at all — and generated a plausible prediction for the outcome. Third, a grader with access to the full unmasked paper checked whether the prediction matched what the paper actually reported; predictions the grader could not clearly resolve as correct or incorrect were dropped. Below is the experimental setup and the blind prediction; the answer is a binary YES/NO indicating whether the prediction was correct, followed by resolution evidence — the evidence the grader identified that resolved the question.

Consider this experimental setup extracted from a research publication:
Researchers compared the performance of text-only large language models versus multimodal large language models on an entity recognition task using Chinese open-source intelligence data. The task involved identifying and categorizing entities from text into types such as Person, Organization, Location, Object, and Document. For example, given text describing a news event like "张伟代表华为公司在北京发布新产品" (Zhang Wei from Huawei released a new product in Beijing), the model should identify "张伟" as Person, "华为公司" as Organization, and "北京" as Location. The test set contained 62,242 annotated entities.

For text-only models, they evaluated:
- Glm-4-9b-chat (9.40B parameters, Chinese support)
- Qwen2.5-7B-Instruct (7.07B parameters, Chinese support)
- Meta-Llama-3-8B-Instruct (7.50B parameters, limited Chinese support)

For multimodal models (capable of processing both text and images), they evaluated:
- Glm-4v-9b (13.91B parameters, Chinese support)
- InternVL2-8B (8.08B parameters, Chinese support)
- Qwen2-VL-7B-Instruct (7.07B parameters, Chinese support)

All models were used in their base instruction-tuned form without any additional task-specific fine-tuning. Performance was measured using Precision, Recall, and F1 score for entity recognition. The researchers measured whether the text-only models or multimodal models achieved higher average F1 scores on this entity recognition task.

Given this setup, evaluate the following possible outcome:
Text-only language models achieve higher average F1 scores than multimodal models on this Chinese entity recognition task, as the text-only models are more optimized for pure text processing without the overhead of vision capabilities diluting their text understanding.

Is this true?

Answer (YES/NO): YES